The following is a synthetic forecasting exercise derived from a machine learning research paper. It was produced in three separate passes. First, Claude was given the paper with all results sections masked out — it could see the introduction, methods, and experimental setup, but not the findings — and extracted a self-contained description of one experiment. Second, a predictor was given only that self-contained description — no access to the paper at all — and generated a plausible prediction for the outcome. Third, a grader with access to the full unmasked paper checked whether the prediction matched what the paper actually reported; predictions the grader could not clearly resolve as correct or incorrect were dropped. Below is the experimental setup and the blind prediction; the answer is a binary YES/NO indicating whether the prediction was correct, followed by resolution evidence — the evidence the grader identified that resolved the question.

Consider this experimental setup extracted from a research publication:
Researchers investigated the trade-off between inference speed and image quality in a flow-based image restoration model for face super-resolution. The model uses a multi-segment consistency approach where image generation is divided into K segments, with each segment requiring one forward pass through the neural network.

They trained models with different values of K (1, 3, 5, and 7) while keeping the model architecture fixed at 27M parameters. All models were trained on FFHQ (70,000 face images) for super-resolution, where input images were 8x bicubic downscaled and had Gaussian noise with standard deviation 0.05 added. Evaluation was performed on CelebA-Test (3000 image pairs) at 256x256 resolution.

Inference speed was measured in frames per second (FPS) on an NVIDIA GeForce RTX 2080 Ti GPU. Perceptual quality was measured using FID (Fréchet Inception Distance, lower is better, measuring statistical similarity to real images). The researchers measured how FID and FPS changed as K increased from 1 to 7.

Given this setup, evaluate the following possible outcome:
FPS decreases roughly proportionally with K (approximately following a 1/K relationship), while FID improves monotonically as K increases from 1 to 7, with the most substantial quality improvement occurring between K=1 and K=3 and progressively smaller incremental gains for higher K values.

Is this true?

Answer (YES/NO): NO